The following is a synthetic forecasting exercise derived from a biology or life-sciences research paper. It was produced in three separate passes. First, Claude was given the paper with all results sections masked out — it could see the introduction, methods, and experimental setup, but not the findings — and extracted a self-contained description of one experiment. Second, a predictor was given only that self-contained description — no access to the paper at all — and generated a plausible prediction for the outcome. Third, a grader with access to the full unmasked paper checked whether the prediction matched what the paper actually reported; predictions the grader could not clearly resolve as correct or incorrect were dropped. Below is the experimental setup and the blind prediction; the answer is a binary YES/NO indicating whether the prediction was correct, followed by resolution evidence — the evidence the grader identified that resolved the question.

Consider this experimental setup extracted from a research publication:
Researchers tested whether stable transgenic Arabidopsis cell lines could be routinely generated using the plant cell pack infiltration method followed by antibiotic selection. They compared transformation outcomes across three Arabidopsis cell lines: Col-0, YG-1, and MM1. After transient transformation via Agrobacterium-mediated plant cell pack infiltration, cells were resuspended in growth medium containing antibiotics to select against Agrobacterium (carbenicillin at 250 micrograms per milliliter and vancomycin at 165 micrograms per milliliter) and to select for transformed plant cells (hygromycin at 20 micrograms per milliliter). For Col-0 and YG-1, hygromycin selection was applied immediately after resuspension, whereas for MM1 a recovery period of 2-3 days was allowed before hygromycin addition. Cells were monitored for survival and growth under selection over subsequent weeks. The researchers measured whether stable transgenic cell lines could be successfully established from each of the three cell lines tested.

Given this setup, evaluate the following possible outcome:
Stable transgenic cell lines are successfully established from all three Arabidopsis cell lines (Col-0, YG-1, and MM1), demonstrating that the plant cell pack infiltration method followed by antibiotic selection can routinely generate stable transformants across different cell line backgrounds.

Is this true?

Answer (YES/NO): NO